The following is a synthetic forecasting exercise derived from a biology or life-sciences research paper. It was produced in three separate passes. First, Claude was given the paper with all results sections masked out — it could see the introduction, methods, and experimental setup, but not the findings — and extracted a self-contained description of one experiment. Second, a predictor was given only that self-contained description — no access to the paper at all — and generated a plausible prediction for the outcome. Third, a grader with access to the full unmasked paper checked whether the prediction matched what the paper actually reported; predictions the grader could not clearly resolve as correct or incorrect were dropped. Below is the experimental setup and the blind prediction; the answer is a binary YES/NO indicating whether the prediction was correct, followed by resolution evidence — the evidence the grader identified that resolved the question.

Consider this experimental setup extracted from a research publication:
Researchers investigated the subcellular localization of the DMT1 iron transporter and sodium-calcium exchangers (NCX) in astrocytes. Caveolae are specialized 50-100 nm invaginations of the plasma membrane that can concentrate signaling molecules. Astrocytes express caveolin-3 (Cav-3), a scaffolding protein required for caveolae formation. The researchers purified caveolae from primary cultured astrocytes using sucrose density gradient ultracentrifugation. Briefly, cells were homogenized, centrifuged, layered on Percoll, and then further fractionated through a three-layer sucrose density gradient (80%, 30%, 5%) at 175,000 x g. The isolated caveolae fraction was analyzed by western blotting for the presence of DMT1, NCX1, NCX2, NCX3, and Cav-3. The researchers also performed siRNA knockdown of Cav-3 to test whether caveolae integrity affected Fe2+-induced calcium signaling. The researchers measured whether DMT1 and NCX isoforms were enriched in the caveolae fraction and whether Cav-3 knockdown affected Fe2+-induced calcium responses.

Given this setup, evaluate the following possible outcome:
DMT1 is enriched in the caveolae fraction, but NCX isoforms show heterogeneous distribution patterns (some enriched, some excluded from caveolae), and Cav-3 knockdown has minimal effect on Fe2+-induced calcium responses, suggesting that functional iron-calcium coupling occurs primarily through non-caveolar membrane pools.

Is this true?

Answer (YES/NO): NO